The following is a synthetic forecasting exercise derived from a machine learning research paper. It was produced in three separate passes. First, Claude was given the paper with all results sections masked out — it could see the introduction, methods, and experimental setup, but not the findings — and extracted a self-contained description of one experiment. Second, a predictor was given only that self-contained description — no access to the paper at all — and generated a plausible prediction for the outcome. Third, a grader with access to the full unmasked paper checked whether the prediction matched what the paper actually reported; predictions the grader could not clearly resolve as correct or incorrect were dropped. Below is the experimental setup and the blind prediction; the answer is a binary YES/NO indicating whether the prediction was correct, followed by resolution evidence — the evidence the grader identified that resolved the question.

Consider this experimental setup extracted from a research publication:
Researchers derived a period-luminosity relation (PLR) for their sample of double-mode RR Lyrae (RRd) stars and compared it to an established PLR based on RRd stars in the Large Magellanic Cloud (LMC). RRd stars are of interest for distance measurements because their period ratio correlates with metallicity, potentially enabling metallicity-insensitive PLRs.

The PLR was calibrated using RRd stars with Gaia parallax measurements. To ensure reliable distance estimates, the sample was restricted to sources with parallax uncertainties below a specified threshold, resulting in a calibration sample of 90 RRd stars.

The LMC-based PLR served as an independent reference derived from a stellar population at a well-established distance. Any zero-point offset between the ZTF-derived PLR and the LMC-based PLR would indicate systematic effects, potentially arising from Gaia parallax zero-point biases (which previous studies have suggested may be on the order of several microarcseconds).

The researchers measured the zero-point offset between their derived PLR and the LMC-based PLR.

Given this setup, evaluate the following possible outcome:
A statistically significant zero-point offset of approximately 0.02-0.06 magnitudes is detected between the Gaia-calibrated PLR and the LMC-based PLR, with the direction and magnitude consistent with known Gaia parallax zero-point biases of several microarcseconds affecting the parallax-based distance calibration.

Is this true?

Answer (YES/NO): NO